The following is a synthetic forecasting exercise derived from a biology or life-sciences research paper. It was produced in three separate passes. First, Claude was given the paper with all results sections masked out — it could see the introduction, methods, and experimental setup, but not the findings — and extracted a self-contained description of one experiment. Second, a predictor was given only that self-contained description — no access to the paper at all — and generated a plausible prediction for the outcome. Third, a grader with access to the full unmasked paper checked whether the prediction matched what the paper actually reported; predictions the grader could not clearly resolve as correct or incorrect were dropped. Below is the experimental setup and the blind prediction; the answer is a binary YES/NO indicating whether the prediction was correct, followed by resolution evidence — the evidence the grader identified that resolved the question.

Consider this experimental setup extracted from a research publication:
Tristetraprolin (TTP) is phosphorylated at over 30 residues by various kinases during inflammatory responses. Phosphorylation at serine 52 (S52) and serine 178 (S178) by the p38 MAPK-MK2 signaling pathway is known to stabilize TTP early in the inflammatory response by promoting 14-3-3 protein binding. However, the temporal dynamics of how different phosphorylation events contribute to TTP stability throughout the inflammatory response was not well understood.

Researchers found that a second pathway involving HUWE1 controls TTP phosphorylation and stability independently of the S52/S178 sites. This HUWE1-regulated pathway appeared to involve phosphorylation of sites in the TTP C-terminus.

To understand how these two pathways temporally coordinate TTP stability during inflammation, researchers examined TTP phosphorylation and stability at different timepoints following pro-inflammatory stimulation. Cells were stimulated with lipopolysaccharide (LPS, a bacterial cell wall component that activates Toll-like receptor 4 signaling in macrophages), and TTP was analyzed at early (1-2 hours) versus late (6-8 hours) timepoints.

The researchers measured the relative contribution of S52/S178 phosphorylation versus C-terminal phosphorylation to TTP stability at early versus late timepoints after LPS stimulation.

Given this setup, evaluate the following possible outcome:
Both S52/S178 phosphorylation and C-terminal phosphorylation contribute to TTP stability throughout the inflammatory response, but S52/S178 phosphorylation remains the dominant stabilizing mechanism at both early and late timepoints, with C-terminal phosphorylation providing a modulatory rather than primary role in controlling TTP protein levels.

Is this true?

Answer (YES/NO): NO